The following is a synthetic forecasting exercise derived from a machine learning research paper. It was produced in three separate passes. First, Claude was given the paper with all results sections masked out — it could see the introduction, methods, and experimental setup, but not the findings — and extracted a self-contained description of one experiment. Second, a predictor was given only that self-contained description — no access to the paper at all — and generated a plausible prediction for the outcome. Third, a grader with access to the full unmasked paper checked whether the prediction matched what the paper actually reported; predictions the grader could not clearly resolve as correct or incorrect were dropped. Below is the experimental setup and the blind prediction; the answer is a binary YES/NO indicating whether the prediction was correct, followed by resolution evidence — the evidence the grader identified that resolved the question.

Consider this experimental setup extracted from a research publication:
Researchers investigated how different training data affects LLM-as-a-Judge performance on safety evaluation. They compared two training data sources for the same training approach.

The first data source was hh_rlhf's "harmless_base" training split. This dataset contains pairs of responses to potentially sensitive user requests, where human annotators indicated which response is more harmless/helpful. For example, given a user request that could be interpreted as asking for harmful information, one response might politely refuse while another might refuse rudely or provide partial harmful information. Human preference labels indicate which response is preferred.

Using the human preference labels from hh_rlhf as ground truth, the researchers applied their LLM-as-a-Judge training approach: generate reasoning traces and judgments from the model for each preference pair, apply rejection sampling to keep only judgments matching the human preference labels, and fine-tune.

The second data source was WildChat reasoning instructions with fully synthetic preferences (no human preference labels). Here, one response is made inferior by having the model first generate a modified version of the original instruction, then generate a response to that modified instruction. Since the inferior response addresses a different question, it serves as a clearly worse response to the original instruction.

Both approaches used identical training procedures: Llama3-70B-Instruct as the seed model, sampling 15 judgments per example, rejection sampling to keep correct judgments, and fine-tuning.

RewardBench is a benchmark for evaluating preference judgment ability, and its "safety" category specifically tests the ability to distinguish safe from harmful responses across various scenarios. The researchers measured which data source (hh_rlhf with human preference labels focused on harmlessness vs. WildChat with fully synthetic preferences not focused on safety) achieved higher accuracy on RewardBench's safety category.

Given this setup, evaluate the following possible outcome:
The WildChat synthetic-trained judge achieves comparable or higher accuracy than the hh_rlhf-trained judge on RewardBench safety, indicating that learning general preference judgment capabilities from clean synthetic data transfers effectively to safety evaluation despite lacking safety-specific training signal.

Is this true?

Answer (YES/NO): NO